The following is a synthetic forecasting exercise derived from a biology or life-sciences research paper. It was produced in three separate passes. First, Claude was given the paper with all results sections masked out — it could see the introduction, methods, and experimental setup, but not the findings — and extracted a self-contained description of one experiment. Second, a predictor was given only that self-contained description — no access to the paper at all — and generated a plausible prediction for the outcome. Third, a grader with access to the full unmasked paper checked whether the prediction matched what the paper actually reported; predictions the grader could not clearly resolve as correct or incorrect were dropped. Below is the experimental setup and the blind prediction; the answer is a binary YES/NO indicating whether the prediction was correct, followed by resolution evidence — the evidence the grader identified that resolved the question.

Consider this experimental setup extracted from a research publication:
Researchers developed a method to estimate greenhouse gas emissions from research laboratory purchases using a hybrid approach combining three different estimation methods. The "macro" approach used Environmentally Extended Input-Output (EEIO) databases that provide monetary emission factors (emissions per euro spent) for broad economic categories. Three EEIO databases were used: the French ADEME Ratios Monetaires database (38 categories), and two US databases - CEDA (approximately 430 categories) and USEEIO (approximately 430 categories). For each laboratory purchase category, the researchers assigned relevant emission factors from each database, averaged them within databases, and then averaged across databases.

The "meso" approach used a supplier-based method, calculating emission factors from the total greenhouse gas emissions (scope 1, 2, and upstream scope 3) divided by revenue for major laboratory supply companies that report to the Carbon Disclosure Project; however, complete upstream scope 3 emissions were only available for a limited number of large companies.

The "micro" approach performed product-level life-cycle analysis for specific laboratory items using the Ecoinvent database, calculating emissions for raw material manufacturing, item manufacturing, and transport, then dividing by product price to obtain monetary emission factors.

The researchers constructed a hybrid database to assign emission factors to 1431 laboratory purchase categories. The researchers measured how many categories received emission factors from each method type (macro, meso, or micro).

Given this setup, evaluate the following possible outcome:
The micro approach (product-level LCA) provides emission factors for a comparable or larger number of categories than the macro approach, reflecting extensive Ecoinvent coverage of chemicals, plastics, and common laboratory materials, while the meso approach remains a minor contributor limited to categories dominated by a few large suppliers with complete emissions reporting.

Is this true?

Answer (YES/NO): NO